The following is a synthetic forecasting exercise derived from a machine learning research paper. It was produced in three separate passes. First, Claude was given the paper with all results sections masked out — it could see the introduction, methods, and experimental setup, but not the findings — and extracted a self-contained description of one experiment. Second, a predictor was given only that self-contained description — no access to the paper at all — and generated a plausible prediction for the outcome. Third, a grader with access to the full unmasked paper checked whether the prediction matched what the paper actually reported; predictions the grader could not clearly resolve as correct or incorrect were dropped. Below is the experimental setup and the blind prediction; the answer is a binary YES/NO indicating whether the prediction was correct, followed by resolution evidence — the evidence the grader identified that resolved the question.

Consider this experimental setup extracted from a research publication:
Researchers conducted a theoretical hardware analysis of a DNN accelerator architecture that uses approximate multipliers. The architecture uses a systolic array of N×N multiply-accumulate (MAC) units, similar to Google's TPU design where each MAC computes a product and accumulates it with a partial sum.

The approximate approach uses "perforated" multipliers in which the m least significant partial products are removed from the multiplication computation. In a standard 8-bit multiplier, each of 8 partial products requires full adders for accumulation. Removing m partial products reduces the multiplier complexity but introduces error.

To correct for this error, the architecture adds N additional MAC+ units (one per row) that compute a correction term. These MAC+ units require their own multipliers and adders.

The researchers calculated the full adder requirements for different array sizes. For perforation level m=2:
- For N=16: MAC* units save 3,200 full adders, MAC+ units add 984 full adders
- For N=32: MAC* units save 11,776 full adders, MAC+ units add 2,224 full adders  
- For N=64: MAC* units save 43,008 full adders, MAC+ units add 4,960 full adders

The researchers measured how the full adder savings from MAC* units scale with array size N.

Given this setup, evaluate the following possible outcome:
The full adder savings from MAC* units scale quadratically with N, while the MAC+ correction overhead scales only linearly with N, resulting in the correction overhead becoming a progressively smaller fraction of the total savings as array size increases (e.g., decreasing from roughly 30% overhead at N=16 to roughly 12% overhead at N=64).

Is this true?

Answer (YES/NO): YES